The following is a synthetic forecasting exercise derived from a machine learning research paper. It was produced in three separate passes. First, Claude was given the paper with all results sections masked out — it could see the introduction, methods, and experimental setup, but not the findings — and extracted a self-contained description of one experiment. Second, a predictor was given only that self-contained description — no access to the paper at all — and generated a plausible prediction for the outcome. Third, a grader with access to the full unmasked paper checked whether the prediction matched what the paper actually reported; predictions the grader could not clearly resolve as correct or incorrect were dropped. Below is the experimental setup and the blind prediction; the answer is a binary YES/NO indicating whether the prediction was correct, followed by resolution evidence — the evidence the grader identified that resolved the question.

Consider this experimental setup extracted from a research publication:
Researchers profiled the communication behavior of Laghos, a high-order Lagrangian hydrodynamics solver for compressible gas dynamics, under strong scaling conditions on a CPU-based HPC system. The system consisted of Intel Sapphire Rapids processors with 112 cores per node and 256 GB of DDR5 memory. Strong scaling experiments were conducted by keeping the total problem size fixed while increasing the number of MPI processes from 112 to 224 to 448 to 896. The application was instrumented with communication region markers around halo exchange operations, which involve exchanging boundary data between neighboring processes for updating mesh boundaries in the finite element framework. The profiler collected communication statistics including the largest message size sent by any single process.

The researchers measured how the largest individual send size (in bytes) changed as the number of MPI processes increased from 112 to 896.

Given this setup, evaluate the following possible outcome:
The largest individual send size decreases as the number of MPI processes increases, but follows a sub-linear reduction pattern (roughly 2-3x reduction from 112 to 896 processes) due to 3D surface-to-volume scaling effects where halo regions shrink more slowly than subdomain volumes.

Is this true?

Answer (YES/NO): YES